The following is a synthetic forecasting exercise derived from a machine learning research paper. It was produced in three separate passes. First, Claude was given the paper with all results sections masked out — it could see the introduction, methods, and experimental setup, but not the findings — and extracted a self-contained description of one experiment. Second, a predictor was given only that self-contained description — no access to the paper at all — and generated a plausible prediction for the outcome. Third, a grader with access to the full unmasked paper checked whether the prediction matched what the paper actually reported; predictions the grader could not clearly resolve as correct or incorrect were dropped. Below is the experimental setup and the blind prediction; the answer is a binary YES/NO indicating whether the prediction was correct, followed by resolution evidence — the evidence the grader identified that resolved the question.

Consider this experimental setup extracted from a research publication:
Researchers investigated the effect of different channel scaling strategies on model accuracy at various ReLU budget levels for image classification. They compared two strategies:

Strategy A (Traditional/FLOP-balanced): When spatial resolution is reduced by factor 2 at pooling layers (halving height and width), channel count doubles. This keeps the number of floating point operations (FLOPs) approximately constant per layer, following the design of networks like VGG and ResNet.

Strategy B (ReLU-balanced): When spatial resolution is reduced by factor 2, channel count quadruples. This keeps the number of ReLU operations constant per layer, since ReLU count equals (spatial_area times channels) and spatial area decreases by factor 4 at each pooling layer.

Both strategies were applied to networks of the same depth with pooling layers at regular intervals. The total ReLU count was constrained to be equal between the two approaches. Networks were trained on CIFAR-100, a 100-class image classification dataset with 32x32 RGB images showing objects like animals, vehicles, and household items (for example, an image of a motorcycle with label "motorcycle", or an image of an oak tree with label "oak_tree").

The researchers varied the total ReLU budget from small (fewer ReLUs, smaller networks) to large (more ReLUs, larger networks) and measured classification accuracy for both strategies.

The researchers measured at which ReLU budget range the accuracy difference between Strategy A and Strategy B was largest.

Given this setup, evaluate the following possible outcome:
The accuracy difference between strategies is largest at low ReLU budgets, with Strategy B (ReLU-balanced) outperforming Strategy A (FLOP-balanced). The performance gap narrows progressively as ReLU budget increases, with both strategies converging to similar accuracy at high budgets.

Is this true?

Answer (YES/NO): YES